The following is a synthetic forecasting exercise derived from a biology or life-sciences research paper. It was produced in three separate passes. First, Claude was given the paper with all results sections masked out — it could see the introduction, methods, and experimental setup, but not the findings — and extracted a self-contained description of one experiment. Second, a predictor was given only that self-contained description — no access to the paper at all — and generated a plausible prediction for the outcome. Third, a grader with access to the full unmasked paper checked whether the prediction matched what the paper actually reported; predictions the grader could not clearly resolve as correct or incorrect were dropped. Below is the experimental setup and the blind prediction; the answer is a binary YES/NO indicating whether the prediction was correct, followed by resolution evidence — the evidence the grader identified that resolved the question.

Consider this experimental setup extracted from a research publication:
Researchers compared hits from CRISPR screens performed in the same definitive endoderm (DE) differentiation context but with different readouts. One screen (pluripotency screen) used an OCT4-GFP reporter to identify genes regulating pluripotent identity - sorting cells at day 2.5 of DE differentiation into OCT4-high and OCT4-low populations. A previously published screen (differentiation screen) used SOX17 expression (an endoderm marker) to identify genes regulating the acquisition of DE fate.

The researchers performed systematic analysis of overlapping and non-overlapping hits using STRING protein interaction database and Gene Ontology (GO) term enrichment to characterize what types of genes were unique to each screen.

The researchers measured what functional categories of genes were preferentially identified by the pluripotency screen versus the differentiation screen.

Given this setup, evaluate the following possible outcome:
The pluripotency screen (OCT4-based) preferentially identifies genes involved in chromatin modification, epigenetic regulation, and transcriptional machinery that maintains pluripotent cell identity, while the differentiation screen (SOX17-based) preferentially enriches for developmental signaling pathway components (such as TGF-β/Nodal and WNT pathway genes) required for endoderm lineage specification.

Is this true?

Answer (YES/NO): YES